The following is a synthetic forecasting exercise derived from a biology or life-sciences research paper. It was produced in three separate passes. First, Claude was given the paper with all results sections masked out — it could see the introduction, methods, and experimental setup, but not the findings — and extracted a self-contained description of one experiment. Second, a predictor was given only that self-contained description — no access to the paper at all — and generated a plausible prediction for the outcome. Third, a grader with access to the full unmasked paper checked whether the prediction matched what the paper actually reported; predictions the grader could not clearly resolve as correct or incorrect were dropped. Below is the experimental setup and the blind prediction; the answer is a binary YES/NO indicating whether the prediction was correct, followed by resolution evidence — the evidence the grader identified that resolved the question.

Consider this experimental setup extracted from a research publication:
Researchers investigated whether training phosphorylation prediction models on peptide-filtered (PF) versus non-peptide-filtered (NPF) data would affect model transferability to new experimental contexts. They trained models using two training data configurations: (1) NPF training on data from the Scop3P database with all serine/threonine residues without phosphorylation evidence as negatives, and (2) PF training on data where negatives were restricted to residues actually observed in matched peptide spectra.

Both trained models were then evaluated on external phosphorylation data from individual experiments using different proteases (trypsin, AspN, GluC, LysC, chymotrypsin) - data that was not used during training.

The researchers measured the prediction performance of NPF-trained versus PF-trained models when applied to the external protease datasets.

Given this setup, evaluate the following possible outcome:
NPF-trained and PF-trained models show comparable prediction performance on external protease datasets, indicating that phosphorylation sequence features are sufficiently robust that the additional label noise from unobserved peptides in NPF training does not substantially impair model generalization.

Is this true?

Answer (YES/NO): NO